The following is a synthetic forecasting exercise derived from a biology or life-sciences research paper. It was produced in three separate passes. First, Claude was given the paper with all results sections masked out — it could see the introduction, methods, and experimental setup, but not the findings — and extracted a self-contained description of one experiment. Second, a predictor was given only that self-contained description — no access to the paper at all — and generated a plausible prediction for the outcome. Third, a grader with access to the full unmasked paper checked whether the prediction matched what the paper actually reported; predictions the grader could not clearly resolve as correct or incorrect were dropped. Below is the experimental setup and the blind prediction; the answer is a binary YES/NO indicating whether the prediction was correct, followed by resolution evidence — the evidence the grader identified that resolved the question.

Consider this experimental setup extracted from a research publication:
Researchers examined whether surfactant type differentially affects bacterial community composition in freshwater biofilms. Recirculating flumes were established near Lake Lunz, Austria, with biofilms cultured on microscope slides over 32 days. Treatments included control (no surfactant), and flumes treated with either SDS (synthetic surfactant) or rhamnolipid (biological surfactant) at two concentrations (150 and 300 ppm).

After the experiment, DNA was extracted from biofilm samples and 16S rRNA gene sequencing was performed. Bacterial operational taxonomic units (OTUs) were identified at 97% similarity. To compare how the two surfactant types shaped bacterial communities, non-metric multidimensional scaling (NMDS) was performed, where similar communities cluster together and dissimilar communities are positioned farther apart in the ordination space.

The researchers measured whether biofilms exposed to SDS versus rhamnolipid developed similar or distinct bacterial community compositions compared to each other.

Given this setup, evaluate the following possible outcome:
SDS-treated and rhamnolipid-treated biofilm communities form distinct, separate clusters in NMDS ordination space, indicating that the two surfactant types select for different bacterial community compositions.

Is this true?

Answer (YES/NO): YES